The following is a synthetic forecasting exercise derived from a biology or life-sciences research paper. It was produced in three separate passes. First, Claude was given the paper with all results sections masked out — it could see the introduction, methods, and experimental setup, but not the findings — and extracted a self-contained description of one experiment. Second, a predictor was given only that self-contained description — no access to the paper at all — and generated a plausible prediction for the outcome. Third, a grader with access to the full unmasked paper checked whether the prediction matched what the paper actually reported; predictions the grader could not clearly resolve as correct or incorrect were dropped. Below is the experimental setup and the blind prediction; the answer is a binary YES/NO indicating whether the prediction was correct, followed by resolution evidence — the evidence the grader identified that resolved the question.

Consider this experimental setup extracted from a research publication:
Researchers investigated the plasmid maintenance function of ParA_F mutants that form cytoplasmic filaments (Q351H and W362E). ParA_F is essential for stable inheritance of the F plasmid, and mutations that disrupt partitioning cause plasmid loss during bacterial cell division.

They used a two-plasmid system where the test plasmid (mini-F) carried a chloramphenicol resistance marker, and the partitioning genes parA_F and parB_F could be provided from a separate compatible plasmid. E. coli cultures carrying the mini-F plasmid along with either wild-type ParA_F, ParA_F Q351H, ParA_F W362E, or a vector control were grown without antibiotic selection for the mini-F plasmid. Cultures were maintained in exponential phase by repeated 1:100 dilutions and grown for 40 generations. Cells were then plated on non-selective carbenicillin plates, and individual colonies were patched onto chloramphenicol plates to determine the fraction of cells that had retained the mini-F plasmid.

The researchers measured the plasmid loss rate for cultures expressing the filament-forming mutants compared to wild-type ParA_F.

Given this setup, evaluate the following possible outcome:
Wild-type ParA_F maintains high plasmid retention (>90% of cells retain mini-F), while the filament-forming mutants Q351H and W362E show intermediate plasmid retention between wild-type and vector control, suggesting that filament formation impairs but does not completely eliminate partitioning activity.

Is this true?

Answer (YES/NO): NO